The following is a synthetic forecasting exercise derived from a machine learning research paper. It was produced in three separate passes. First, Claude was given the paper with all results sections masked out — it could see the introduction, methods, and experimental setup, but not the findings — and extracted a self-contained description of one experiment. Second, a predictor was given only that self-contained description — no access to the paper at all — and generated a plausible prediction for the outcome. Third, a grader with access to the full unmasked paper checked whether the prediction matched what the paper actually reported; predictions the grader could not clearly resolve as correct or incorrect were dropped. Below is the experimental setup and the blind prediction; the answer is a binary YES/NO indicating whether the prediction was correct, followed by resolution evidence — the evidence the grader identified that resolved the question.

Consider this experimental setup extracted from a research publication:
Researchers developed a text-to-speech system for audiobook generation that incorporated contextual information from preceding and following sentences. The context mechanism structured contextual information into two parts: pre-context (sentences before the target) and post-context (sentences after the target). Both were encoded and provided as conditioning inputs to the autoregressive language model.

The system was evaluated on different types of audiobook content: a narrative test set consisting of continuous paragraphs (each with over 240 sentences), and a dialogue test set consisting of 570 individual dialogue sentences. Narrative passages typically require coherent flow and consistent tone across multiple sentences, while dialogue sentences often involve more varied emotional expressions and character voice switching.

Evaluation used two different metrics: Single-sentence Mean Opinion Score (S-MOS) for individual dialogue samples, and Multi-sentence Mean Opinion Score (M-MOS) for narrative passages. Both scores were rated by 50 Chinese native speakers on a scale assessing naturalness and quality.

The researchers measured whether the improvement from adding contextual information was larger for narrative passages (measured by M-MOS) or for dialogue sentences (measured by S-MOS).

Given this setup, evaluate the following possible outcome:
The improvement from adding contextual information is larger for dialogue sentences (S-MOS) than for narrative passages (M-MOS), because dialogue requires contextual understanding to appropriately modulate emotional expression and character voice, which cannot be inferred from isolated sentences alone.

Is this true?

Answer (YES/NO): NO